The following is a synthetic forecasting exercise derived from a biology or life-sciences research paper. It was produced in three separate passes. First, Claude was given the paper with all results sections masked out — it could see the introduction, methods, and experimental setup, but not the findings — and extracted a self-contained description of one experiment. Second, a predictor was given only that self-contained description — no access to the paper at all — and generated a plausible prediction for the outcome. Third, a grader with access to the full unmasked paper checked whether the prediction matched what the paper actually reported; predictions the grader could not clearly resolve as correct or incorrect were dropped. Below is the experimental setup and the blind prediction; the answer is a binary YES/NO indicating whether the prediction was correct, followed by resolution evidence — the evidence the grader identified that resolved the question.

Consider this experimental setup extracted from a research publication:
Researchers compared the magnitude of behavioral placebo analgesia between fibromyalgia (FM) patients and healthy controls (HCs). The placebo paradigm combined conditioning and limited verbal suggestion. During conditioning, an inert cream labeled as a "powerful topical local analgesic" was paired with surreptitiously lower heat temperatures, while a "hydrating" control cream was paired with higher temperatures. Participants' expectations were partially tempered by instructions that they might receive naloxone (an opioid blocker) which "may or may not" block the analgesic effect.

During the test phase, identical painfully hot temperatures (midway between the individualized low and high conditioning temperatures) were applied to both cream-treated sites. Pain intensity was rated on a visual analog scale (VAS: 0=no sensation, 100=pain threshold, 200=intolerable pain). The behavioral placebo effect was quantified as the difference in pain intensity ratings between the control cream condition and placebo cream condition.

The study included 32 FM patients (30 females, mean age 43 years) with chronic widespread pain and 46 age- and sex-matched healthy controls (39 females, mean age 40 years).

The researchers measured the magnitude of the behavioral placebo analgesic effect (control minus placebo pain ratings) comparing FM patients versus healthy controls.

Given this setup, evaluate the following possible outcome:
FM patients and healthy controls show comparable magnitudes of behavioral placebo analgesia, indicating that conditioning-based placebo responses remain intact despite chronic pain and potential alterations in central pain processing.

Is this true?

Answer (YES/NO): YES